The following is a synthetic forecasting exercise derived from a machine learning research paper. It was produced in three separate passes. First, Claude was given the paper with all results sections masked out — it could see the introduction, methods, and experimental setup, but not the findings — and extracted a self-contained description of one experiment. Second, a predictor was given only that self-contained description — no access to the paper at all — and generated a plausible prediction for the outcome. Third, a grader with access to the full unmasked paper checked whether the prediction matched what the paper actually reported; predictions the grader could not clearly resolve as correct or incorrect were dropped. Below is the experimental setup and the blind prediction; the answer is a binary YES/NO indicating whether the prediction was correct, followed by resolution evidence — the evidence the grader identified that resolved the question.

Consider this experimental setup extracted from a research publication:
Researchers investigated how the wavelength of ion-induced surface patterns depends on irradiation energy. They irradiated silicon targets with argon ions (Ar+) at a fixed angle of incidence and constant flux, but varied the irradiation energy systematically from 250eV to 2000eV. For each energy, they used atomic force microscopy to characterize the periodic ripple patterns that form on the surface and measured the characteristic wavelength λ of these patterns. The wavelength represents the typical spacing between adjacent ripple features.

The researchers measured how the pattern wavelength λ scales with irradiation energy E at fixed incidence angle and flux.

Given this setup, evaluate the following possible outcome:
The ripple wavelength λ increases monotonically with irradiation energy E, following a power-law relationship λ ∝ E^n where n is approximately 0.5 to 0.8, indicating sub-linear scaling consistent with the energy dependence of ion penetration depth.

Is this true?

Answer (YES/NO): YES